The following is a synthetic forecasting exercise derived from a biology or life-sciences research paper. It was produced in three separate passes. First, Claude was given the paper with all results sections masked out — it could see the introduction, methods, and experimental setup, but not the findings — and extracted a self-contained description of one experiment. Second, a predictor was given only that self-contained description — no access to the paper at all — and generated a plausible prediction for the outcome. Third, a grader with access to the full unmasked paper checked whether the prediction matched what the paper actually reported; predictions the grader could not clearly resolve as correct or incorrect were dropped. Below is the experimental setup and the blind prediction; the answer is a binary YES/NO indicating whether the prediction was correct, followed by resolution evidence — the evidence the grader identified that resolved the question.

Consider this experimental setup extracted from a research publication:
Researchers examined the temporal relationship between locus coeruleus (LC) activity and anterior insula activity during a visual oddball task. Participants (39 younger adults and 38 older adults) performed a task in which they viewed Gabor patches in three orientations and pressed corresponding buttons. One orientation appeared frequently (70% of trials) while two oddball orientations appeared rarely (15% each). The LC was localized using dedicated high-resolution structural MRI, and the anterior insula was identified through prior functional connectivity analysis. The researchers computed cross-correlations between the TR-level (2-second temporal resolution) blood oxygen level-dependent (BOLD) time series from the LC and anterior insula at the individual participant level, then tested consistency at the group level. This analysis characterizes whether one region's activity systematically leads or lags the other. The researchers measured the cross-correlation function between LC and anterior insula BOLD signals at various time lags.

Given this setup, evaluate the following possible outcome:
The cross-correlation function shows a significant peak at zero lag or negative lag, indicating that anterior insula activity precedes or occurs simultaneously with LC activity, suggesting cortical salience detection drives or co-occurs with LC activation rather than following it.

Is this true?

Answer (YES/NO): YES